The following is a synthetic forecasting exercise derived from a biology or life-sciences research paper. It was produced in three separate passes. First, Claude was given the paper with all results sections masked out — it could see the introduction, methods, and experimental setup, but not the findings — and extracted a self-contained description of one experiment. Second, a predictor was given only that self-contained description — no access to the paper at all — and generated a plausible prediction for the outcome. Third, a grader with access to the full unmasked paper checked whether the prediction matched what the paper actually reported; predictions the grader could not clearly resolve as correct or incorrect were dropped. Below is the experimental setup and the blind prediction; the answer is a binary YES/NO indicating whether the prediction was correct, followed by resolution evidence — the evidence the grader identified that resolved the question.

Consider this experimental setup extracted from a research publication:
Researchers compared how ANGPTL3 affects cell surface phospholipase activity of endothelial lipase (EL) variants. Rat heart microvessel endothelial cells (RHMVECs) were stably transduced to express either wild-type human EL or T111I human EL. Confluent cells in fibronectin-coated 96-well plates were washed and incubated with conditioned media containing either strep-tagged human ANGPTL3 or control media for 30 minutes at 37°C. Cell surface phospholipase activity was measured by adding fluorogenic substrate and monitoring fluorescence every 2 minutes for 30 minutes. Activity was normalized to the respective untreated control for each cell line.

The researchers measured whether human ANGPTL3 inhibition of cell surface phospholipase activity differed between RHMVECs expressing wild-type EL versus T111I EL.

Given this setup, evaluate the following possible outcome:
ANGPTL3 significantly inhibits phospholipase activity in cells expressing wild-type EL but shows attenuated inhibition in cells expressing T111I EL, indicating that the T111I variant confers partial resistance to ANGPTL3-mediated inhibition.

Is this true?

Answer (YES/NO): NO